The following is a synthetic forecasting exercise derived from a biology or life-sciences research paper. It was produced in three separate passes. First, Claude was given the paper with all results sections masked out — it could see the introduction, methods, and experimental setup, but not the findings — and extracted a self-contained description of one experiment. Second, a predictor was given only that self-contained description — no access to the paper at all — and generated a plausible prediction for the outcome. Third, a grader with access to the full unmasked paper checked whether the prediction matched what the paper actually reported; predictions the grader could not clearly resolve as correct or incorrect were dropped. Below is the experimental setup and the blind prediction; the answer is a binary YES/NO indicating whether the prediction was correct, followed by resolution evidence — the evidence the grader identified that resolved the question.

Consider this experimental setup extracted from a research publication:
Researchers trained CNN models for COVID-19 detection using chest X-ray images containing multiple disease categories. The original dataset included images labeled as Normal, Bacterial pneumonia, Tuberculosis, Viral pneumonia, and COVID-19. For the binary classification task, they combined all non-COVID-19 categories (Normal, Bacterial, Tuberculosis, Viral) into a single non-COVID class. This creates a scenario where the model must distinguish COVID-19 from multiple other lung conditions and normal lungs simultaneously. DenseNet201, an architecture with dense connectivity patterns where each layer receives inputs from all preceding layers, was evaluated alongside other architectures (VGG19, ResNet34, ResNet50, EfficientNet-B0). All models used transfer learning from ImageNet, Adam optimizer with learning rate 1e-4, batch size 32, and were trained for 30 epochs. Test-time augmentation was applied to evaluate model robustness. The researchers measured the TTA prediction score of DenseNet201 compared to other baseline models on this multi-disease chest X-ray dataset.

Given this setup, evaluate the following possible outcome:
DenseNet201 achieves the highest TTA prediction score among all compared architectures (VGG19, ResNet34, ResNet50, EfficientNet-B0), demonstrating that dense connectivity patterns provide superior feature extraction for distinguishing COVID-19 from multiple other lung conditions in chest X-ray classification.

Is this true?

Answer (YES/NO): YES